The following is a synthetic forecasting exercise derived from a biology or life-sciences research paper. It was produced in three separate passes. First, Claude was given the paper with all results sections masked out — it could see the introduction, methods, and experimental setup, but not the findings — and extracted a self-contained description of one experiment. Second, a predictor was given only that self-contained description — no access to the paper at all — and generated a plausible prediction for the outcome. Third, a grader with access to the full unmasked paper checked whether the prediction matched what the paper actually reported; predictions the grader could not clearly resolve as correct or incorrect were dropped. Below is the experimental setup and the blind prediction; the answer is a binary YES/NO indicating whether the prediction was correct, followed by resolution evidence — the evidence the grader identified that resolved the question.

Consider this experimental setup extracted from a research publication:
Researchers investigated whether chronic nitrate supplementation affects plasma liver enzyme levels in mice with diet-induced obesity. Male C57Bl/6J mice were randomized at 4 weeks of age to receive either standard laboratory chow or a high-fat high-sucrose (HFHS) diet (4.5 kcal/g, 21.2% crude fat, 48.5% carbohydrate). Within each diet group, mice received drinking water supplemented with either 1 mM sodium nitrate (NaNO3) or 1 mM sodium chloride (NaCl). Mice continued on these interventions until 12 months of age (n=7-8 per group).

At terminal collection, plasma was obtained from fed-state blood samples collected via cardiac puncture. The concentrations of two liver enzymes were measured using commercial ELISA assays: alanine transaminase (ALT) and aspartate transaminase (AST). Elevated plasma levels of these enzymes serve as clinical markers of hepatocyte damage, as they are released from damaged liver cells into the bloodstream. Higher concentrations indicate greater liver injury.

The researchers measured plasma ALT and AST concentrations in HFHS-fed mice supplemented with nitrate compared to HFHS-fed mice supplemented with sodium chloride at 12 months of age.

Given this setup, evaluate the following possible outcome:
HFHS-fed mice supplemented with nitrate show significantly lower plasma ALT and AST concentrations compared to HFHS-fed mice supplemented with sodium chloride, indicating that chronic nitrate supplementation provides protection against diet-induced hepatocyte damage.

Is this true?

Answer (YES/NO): NO